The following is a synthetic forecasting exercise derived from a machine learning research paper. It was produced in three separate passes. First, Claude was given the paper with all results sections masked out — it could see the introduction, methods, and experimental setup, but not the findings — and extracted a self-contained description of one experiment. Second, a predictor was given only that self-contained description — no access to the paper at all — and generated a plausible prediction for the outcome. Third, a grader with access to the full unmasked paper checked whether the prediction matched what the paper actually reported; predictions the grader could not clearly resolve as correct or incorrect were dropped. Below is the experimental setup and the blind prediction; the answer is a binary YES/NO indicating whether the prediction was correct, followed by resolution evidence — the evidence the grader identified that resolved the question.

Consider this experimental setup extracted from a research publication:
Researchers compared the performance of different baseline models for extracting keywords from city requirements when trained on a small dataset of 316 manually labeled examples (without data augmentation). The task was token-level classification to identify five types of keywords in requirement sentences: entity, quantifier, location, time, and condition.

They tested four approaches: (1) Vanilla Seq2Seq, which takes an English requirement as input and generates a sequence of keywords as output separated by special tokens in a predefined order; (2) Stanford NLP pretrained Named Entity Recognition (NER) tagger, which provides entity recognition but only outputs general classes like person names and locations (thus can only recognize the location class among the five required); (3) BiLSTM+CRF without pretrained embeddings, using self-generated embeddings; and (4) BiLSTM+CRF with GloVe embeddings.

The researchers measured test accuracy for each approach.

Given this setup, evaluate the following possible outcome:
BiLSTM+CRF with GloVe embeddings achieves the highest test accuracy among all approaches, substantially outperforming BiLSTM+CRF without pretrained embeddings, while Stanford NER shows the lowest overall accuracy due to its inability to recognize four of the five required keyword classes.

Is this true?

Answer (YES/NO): NO